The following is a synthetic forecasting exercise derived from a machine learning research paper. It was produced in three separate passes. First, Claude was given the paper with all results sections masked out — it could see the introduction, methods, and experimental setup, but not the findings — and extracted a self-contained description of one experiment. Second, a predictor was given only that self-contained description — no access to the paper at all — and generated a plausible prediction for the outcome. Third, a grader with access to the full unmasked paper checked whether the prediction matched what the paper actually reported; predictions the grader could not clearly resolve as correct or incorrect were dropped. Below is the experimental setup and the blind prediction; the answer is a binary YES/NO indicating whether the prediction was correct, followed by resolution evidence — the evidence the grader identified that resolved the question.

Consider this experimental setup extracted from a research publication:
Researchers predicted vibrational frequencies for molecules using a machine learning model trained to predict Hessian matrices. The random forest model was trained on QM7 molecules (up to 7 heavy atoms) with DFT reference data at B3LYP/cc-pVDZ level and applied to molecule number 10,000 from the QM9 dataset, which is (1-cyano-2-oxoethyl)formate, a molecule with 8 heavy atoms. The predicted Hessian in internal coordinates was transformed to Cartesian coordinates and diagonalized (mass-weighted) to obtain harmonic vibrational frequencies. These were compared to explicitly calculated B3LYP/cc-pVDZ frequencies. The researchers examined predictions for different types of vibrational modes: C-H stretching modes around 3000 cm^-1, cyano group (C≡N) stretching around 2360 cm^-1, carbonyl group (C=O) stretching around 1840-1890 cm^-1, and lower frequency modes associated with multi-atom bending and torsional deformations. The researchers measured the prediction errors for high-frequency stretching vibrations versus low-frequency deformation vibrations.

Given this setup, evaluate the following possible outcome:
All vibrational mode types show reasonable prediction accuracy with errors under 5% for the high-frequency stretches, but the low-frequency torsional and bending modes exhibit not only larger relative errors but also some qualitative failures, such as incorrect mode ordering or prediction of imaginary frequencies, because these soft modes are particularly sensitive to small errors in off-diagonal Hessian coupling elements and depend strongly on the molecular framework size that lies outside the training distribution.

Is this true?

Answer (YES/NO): NO